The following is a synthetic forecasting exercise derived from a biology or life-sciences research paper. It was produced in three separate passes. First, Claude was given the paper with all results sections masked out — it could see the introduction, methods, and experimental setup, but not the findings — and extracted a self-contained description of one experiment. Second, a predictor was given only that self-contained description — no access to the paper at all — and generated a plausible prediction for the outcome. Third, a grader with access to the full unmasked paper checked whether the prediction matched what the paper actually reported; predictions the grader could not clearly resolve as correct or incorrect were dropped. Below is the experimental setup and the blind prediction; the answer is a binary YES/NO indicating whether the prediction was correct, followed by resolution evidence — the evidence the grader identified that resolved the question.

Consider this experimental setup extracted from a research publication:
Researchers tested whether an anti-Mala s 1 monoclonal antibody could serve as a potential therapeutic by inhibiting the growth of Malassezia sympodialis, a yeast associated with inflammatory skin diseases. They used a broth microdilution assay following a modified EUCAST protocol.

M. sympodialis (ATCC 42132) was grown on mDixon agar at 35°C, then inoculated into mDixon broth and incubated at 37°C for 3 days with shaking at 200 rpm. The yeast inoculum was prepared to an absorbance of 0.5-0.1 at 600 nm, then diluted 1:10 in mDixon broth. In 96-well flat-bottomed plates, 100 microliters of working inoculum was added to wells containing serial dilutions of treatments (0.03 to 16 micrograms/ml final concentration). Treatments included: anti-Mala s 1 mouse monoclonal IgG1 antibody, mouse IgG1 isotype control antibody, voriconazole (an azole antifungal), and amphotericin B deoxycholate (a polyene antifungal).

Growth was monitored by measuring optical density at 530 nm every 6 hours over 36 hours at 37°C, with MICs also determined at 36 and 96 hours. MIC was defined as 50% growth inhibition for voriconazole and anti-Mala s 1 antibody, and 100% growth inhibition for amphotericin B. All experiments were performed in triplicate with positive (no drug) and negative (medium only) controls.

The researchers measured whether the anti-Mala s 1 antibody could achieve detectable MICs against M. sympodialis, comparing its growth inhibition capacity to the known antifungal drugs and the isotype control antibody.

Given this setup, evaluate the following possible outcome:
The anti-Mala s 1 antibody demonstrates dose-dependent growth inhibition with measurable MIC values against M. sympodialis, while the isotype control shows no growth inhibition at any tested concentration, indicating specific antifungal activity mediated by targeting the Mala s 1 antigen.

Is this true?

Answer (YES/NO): NO